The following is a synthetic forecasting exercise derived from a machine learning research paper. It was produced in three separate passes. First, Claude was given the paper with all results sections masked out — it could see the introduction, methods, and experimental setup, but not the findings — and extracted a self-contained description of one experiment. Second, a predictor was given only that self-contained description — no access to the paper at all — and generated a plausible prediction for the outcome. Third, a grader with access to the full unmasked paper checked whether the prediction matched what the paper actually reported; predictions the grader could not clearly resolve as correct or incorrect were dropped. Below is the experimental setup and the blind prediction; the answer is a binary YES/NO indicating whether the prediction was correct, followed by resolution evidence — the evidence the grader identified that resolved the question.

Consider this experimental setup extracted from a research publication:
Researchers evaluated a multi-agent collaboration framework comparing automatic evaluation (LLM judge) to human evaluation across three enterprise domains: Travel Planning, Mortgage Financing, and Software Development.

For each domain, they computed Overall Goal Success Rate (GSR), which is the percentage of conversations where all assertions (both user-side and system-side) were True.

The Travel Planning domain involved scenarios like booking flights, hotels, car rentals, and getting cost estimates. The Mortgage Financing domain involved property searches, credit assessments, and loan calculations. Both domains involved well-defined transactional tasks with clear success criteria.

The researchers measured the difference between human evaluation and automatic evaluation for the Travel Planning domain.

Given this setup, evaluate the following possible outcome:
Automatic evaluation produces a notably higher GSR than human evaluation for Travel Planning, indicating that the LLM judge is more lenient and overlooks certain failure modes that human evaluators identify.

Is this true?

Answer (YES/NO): NO